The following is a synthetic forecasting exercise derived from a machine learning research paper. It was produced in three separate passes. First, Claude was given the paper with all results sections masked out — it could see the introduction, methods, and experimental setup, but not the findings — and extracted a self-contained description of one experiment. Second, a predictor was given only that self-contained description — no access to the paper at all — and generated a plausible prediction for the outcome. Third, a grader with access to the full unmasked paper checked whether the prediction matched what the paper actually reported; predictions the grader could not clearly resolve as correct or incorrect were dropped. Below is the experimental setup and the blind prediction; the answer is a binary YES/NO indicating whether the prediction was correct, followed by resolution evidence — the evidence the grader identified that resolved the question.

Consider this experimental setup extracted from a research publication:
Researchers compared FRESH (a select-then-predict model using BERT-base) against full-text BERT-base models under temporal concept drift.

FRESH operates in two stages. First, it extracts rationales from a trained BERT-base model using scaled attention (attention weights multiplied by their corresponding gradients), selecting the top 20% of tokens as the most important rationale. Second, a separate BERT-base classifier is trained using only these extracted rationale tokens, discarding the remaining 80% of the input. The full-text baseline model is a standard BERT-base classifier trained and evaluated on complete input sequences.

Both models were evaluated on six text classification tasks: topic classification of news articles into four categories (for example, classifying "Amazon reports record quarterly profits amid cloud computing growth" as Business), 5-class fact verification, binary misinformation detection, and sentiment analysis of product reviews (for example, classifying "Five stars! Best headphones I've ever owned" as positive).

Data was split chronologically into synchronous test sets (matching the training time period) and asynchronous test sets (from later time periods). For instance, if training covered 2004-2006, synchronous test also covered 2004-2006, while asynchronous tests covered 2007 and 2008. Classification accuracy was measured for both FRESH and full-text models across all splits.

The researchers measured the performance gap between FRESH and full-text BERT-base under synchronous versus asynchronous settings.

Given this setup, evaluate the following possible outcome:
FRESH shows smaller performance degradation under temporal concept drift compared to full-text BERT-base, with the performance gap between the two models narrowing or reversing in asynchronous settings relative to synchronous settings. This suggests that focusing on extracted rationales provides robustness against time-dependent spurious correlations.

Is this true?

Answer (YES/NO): NO